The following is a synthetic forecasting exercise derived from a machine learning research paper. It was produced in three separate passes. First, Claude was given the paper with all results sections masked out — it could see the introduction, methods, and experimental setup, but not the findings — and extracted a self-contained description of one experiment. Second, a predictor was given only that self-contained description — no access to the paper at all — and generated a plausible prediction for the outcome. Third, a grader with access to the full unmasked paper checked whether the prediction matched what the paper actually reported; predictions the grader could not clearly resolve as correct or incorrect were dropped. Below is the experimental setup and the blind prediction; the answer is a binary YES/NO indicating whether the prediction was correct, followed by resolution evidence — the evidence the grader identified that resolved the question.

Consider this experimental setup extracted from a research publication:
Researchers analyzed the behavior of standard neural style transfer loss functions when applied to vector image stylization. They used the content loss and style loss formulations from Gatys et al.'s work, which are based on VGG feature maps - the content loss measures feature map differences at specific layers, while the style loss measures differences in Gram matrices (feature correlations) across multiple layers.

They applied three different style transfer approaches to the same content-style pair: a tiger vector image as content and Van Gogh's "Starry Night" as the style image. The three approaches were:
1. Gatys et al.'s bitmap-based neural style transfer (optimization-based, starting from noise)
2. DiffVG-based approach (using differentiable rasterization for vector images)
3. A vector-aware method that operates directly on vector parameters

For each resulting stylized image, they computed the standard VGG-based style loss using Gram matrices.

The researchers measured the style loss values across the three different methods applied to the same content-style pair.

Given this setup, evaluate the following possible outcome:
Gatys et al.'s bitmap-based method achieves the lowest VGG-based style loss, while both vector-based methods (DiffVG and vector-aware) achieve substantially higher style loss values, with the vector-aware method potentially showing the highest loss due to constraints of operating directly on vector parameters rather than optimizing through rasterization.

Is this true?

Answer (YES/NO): YES